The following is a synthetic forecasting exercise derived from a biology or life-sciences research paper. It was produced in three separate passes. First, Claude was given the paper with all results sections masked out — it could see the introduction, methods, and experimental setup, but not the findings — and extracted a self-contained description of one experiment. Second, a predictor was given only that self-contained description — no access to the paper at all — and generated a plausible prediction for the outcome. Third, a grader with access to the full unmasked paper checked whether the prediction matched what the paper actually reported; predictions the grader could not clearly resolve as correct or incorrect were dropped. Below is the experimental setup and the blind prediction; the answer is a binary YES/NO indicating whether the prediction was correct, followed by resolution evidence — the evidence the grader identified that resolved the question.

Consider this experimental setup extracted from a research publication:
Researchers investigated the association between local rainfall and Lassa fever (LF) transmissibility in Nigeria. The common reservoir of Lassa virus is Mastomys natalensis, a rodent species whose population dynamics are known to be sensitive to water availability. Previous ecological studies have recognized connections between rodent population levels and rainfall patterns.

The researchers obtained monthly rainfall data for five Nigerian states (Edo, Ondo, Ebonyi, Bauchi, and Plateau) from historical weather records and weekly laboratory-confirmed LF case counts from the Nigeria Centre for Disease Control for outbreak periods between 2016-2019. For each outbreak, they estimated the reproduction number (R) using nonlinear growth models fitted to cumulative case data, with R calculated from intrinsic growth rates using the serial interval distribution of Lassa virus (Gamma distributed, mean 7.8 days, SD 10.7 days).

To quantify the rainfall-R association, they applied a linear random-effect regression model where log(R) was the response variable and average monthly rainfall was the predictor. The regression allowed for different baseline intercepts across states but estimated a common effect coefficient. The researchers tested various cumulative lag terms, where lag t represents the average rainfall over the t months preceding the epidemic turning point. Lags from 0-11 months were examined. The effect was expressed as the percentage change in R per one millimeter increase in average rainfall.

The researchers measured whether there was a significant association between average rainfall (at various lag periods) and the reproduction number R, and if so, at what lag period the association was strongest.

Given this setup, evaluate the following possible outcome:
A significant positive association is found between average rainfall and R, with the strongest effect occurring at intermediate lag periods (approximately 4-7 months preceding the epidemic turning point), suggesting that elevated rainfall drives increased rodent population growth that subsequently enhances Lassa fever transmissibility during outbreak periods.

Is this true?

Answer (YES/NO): YES